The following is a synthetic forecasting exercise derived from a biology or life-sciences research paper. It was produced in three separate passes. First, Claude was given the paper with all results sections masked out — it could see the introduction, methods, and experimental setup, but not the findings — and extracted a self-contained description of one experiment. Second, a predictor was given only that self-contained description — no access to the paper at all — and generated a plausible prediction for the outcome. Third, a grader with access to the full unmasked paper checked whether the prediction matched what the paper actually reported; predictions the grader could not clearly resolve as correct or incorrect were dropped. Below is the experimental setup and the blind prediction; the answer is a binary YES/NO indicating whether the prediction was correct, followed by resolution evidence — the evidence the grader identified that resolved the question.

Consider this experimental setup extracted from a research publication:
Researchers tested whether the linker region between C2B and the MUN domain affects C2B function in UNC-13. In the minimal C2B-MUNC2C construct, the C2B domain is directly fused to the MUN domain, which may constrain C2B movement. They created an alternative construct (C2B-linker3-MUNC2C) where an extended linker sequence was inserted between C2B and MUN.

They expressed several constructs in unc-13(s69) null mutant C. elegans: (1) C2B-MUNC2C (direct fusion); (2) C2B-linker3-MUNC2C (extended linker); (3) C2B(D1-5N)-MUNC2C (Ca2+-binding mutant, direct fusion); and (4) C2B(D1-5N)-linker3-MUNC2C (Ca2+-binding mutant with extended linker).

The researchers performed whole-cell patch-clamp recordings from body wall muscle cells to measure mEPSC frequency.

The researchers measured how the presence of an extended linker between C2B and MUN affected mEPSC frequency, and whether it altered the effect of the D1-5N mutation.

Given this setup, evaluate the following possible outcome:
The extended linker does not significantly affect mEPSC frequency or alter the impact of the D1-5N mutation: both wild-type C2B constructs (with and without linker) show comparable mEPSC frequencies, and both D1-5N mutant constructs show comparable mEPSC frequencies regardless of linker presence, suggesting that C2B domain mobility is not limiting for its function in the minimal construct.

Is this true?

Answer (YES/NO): YES